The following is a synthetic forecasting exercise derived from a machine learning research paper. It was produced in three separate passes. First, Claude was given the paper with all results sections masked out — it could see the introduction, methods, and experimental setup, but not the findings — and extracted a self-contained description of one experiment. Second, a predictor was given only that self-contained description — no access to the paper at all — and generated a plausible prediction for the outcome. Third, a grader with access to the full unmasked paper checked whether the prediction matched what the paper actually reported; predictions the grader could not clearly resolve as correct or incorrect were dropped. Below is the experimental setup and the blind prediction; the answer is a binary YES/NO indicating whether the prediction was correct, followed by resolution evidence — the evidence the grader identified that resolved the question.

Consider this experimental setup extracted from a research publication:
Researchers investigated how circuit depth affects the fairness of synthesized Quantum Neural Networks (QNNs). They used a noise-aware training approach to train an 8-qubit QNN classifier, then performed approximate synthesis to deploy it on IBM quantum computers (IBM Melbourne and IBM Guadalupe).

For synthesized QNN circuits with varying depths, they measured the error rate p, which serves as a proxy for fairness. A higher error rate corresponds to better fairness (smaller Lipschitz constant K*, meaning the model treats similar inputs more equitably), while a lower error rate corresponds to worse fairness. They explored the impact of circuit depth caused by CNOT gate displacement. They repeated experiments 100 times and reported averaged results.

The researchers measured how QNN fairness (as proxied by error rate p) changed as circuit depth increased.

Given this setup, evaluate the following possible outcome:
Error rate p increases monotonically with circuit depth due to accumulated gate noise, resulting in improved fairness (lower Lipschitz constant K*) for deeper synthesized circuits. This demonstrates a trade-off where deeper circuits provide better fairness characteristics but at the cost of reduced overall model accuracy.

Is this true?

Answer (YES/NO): YES